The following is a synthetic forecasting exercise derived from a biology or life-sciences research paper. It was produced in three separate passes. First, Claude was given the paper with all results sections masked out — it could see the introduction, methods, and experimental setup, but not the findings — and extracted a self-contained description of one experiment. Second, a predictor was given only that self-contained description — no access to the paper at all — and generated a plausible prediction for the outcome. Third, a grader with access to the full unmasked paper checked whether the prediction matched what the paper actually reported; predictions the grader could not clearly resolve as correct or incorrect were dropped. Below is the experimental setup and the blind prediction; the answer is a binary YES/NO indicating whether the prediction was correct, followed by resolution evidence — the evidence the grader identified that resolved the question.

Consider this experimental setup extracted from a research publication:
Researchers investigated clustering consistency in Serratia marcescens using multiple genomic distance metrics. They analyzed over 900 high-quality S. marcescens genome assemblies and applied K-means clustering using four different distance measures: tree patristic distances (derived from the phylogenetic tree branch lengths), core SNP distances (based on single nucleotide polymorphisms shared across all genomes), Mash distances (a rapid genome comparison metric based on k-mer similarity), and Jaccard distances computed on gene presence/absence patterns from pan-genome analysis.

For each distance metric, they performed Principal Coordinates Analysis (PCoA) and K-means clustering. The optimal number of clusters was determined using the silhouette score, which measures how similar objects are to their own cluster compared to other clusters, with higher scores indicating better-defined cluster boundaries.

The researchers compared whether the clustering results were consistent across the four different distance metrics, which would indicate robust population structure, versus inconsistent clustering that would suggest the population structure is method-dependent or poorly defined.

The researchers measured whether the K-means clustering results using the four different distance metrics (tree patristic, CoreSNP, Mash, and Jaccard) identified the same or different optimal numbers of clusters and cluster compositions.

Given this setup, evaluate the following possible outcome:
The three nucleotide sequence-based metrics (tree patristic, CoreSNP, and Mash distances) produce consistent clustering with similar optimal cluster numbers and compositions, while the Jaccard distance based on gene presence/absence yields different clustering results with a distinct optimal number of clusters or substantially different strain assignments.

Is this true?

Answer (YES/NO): YES